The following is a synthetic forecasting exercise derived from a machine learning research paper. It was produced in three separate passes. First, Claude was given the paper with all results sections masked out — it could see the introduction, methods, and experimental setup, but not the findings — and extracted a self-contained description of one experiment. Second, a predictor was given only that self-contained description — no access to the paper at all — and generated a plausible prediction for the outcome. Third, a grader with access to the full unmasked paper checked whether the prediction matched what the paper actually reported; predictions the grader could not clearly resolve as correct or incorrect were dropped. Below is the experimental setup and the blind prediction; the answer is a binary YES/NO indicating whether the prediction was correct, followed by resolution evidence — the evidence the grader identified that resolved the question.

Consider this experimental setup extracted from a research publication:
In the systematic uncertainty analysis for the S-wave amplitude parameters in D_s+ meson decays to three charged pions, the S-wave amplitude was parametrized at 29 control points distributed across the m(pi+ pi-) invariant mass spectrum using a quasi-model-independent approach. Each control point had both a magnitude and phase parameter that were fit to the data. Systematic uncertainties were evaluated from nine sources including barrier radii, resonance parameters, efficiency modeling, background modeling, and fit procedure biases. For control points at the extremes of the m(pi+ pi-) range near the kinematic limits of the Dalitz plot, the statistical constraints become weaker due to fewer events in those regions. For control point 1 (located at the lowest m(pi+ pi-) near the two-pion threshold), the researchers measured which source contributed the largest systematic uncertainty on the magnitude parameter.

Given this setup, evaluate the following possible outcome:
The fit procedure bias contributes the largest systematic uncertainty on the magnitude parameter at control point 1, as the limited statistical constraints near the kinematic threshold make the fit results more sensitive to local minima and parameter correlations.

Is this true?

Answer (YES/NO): YES